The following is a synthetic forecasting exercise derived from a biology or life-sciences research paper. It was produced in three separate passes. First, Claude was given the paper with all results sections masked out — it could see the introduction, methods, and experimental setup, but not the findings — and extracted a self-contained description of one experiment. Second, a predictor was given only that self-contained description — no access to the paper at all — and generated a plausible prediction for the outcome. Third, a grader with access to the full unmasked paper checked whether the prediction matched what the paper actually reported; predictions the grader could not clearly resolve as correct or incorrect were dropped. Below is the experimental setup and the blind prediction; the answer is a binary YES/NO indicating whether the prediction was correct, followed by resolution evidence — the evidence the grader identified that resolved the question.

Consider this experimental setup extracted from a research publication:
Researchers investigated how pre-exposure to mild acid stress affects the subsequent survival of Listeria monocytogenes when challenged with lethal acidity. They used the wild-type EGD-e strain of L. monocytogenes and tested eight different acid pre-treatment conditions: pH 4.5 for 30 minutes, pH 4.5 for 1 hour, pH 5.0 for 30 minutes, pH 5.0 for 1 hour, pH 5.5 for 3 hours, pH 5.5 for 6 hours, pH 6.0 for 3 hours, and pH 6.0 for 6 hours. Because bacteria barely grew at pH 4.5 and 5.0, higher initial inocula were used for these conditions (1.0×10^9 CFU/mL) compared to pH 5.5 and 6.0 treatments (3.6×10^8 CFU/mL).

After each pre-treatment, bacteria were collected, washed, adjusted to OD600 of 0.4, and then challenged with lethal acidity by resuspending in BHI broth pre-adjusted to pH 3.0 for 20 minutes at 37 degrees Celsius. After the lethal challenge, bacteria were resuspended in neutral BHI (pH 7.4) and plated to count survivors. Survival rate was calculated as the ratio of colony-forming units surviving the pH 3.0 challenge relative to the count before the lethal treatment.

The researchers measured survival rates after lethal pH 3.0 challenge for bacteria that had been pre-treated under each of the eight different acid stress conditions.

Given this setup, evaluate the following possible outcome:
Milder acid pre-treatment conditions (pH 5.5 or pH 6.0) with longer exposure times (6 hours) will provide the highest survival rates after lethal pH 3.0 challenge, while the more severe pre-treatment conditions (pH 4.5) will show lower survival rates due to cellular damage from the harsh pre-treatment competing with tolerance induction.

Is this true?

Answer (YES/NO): NO